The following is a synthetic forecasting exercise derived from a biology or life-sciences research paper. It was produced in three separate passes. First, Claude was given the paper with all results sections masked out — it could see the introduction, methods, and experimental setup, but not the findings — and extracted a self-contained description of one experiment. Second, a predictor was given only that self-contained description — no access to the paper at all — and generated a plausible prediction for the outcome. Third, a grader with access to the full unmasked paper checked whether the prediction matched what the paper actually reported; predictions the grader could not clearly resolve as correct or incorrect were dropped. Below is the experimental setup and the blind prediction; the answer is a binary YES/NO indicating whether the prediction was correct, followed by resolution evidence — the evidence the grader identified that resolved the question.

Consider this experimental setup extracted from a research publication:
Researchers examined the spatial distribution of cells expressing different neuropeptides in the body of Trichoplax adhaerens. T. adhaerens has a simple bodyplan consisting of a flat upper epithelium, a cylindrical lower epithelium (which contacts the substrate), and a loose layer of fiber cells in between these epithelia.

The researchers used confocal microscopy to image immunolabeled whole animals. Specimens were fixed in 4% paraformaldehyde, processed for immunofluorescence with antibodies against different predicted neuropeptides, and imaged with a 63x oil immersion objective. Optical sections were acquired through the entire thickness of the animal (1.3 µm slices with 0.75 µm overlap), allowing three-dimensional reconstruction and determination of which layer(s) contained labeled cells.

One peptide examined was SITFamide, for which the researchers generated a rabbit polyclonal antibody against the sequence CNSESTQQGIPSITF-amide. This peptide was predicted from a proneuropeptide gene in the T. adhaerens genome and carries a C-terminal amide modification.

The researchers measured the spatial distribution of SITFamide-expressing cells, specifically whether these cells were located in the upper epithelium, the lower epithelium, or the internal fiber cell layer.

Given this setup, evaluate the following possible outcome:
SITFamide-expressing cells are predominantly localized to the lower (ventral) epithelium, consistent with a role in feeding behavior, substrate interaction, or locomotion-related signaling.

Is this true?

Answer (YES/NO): NO